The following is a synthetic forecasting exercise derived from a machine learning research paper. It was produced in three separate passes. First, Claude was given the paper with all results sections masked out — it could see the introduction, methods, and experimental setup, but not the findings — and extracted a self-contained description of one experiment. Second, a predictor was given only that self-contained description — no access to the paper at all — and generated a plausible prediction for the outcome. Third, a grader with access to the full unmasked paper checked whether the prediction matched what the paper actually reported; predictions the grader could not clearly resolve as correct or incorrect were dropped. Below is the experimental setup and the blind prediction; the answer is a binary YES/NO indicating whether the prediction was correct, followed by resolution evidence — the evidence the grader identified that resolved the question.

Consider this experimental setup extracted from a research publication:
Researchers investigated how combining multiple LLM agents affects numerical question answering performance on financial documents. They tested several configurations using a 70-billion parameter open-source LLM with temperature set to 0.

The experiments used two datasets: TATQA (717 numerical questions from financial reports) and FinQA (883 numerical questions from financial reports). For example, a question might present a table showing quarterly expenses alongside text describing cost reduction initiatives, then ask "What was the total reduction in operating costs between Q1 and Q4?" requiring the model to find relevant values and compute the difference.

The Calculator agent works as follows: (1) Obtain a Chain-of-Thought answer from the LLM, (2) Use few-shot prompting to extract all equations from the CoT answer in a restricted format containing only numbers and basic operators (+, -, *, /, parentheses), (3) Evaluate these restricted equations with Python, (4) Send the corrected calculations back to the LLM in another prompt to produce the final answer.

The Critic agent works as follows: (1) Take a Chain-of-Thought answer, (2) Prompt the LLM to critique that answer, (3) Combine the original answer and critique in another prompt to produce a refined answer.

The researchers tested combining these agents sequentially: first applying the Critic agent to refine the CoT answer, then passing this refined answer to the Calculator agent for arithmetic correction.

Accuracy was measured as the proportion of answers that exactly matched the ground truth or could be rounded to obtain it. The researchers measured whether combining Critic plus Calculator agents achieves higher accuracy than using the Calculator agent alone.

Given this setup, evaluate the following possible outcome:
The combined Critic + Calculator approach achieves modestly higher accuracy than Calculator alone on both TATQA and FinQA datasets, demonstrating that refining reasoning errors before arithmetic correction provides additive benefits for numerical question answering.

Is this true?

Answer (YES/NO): NO